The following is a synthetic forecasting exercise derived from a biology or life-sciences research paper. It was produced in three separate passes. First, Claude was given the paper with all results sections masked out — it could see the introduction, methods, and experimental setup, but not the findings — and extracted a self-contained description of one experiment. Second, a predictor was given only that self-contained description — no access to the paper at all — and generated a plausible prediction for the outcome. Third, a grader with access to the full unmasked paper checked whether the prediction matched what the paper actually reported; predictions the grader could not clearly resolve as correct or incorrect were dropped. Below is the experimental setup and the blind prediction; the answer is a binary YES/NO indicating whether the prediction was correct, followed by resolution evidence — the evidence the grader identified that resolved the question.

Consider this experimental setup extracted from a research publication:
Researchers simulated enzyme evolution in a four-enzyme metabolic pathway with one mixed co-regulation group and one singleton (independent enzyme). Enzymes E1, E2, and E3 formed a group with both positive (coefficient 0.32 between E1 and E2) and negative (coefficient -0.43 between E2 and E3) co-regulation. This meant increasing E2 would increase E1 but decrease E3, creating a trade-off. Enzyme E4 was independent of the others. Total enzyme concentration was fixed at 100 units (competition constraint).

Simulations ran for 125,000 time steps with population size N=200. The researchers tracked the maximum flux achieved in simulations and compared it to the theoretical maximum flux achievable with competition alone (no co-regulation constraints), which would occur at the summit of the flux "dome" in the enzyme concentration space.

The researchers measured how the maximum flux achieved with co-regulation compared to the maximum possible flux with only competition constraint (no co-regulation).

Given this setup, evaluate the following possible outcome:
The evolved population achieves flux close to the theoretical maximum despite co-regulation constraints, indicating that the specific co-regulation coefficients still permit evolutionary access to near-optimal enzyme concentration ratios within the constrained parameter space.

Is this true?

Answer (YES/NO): NO